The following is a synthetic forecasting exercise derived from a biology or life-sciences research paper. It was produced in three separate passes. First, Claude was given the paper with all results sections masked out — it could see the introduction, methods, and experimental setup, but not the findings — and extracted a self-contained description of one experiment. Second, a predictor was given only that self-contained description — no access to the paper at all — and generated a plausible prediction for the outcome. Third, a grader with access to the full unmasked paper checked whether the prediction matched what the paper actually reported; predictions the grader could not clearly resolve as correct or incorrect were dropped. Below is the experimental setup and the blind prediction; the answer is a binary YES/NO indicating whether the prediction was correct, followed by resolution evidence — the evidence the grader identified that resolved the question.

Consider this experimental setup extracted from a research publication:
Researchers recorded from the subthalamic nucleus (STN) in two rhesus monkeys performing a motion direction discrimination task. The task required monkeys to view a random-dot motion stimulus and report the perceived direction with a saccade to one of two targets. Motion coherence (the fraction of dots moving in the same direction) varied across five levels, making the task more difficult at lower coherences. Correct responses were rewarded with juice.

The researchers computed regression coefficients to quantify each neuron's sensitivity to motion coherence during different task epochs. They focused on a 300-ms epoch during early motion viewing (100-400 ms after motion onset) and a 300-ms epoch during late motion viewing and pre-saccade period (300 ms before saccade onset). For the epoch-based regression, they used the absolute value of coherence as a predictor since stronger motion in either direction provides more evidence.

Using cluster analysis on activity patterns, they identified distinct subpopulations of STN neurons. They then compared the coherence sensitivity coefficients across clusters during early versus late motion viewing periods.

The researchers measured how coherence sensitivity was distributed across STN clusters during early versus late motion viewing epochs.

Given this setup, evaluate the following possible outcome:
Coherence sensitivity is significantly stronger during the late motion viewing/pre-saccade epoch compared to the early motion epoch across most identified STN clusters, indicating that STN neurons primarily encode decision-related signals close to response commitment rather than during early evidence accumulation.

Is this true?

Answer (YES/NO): NO